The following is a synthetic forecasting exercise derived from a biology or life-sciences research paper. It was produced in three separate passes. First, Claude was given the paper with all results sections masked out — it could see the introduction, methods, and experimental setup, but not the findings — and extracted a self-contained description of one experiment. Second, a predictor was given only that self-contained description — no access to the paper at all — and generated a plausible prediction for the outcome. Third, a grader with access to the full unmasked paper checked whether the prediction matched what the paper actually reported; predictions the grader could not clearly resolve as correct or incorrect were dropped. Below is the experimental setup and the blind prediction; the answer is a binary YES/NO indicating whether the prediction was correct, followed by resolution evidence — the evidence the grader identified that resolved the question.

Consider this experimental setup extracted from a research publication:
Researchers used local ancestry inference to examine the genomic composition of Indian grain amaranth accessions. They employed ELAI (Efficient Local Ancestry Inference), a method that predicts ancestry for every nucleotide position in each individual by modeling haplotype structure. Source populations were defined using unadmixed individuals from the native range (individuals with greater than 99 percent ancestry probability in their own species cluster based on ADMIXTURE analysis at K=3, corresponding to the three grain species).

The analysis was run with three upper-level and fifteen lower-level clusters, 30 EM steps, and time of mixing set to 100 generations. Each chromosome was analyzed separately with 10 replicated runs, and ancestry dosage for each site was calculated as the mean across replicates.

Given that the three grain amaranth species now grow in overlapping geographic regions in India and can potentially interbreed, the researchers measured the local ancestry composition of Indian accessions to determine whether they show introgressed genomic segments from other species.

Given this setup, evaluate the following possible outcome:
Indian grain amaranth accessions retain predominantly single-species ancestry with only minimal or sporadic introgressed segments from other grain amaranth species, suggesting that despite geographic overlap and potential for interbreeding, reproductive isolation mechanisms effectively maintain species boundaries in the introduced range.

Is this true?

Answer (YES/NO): YES